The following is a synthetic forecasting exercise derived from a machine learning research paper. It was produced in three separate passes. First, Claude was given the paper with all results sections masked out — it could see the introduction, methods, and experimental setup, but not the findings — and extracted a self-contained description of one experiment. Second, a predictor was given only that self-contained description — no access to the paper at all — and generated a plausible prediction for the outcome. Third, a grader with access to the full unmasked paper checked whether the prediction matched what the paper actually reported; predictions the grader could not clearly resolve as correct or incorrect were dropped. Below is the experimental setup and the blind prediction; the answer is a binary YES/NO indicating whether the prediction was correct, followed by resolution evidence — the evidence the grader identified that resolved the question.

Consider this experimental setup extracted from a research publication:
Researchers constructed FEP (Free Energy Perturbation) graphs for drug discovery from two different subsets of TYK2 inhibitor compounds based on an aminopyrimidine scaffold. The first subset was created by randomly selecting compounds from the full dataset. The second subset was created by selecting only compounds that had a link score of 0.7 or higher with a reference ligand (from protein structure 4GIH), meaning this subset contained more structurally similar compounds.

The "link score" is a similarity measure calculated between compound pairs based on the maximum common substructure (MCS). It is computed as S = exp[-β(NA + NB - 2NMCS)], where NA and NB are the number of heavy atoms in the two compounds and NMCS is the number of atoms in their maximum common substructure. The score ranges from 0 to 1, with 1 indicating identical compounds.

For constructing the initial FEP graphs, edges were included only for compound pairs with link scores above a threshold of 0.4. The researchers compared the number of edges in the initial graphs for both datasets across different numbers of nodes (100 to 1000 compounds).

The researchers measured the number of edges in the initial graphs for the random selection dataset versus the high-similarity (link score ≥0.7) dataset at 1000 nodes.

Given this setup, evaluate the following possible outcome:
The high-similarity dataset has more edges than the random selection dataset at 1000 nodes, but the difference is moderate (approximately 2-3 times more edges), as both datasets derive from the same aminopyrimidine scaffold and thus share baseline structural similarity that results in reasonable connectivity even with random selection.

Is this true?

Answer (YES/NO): NO